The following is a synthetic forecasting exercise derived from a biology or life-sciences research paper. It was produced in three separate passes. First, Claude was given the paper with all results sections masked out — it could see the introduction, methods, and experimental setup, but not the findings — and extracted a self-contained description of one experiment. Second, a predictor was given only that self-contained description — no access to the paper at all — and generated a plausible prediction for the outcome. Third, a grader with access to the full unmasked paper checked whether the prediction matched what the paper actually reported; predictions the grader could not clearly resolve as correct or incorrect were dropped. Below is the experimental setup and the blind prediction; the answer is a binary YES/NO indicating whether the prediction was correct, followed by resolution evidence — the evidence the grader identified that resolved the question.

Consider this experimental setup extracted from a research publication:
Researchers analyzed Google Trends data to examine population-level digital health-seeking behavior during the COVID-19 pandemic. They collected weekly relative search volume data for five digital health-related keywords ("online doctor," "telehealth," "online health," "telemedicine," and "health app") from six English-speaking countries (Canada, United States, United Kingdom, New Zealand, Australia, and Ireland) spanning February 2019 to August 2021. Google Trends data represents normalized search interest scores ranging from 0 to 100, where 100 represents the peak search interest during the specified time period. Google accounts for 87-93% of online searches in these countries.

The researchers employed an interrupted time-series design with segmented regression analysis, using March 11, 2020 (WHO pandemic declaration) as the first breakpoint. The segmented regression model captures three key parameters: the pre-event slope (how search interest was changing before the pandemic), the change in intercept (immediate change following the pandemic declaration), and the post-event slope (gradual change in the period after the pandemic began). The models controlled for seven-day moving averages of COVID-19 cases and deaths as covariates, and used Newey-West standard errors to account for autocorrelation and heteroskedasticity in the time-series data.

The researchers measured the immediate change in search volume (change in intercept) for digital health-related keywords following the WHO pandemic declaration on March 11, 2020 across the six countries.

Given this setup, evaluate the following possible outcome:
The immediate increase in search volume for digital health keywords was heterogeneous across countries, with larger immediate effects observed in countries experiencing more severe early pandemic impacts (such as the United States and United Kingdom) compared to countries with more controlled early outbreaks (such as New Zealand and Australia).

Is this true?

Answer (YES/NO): NO